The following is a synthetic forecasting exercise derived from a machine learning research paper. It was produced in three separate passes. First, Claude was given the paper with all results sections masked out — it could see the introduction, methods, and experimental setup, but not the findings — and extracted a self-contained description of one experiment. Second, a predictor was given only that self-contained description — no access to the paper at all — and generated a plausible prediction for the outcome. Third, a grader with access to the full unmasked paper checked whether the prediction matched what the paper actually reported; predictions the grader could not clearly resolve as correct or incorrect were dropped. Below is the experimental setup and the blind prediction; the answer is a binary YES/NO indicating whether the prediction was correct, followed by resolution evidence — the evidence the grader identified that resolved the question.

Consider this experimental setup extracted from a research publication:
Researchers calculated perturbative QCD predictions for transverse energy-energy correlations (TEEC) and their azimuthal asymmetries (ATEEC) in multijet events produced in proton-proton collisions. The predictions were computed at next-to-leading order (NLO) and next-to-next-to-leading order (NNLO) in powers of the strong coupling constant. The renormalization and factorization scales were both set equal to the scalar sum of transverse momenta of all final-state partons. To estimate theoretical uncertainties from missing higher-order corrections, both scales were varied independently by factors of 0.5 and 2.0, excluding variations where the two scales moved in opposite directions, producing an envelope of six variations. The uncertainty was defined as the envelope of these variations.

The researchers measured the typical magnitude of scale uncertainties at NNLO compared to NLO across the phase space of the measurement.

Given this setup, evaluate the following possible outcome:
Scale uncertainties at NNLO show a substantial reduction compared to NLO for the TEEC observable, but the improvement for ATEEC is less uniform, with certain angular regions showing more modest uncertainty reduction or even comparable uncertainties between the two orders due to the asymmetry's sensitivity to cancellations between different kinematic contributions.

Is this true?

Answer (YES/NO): NO